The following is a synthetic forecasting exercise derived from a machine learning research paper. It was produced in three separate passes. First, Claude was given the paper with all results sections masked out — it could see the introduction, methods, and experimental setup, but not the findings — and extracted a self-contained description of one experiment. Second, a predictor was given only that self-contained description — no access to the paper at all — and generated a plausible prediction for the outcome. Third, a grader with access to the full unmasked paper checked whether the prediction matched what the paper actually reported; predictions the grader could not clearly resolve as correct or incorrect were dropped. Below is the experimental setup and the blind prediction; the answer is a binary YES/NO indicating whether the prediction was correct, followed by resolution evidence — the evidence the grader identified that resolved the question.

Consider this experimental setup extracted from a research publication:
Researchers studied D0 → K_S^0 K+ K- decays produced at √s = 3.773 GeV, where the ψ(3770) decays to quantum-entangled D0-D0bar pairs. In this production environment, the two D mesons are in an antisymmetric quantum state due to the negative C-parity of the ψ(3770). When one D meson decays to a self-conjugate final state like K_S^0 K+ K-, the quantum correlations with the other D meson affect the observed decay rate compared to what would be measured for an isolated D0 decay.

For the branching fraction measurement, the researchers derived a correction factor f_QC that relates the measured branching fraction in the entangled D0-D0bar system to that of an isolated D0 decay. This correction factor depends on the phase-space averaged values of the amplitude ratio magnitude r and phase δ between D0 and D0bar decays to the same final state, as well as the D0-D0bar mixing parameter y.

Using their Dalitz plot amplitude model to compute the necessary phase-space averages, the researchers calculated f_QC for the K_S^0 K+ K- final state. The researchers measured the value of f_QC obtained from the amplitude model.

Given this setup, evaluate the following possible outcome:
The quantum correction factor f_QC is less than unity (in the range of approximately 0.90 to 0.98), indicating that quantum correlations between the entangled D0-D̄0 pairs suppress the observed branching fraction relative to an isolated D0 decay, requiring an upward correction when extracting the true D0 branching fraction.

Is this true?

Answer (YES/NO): NO